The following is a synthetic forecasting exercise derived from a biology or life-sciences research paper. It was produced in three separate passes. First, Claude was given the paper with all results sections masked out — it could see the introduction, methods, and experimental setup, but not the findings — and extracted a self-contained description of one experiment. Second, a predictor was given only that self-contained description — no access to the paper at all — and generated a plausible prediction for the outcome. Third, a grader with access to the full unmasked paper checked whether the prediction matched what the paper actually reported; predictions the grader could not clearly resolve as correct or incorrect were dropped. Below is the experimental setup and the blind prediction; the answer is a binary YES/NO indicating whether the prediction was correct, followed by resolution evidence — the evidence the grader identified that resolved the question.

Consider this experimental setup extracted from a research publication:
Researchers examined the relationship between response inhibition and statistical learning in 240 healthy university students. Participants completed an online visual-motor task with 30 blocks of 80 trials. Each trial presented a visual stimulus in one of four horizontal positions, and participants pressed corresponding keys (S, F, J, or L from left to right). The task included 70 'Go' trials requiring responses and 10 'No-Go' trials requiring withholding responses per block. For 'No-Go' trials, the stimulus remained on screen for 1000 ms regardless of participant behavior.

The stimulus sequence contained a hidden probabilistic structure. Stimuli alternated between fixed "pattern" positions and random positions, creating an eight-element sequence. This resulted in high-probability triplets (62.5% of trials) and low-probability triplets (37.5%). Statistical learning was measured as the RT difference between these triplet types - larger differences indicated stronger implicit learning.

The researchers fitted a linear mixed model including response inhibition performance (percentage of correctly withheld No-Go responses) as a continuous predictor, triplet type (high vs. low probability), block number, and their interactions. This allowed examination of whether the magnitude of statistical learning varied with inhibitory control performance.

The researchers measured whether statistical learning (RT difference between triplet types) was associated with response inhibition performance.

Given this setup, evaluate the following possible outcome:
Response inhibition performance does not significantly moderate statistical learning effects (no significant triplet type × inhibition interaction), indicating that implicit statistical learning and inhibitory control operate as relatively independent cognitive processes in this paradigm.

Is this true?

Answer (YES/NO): NO